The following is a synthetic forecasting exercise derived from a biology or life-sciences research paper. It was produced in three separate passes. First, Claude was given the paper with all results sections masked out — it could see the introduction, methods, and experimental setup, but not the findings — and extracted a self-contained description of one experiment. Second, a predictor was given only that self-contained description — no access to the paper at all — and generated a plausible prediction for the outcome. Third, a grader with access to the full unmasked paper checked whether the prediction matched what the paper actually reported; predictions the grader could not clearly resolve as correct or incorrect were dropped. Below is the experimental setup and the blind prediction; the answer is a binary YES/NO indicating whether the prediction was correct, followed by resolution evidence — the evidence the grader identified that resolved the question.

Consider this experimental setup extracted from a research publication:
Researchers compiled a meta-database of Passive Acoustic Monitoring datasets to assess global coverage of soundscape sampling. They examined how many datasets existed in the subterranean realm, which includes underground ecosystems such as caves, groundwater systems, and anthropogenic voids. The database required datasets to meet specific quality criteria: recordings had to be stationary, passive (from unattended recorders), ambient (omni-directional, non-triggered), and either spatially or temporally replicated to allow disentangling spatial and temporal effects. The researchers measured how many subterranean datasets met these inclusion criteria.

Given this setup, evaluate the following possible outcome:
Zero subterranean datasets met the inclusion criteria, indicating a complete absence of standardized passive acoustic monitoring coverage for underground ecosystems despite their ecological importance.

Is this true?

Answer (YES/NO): NO